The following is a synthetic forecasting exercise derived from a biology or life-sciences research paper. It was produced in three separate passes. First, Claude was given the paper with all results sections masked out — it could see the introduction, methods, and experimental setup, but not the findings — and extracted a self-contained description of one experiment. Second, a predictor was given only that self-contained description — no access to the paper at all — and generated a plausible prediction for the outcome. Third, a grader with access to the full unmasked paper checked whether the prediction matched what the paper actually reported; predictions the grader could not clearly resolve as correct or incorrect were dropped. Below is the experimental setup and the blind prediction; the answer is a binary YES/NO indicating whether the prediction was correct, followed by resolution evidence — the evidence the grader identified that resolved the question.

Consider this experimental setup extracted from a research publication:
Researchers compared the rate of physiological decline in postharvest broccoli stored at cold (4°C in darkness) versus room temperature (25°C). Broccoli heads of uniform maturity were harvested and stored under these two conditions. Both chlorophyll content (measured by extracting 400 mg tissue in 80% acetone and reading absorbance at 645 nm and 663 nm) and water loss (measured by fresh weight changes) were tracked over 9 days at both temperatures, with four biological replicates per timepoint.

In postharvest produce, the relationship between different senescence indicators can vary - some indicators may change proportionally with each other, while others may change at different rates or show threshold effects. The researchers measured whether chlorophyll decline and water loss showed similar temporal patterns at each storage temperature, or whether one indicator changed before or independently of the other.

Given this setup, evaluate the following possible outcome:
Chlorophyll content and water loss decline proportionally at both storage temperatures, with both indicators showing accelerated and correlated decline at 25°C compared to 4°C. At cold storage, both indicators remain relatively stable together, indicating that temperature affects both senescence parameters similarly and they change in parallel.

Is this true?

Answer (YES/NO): NO